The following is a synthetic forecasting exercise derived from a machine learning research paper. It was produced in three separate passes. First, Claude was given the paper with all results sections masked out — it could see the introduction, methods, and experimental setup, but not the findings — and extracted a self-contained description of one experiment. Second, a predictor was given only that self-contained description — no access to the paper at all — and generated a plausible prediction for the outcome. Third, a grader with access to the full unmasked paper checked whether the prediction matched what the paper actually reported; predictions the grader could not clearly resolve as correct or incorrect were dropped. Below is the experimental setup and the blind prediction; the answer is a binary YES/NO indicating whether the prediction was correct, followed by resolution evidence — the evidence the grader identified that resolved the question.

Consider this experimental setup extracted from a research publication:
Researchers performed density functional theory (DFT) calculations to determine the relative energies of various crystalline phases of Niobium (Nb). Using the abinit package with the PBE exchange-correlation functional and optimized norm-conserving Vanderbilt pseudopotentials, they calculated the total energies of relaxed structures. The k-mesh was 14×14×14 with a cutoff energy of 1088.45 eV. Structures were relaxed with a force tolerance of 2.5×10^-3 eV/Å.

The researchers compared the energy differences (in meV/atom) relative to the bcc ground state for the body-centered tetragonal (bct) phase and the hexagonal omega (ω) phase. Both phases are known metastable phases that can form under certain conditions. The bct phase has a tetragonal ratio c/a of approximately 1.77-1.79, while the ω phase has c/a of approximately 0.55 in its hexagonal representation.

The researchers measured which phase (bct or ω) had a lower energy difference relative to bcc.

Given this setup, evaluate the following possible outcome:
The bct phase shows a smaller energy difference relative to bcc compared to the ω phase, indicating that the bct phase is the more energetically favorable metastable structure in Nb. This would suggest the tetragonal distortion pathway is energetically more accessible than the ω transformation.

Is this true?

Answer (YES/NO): YES